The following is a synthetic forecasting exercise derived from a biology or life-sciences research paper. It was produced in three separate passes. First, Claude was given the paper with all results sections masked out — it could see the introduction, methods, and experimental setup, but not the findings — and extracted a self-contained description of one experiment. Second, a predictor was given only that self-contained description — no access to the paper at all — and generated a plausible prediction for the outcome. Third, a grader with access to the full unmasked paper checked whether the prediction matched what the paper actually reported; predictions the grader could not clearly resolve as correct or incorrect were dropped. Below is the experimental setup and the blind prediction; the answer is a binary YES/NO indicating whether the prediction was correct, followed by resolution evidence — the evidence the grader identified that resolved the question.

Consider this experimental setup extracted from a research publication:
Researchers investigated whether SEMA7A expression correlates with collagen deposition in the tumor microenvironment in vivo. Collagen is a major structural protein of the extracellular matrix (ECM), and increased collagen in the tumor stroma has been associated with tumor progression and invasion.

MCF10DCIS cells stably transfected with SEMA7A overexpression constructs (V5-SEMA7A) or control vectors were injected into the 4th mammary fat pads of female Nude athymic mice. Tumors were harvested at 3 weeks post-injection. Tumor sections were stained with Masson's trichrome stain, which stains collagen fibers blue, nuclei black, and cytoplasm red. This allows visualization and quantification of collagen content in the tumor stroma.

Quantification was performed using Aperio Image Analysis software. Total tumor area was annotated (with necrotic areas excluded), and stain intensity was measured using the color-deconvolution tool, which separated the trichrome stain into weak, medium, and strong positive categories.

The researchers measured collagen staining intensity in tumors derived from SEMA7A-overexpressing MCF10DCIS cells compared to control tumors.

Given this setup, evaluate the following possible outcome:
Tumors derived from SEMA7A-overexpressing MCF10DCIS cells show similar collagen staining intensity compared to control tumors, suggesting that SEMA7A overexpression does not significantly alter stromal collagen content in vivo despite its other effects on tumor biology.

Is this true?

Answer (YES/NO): NO